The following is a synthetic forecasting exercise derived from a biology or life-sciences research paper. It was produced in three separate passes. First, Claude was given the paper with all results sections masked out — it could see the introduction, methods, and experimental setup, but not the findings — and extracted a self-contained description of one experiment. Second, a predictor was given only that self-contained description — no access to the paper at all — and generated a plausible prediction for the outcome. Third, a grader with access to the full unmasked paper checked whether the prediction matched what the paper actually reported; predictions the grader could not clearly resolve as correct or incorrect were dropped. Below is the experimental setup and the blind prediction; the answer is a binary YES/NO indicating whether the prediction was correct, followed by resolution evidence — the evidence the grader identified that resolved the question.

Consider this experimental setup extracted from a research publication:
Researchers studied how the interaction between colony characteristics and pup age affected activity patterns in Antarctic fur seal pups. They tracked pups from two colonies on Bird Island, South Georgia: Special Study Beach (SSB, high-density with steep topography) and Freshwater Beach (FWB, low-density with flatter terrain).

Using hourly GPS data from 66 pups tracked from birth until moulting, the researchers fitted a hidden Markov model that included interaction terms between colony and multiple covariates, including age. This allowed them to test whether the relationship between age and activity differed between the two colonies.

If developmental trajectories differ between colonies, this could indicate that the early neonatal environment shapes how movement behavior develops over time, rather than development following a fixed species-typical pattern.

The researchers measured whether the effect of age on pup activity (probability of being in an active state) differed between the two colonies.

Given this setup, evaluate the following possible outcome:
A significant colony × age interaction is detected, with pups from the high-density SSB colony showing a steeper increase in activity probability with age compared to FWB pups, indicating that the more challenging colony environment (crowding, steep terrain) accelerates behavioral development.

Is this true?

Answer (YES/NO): NO